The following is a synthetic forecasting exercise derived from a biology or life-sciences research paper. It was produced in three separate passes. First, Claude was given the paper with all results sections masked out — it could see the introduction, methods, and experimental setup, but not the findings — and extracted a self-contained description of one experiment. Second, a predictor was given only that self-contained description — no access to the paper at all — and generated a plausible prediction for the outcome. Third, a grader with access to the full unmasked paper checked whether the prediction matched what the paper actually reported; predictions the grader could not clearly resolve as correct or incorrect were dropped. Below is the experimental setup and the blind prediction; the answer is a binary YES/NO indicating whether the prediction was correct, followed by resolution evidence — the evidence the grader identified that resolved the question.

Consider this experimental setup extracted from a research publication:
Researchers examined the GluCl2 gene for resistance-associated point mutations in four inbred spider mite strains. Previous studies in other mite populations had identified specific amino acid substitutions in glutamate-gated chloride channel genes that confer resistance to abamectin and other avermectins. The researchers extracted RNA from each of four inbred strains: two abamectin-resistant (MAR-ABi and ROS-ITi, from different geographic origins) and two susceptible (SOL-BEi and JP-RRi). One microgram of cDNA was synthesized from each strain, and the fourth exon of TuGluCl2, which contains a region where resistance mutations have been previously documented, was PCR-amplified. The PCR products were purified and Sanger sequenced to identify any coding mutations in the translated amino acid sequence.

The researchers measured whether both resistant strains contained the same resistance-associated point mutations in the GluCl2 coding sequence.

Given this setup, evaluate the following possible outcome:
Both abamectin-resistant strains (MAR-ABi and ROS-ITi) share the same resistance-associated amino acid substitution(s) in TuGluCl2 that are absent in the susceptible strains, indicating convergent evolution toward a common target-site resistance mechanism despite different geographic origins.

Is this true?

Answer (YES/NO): NO